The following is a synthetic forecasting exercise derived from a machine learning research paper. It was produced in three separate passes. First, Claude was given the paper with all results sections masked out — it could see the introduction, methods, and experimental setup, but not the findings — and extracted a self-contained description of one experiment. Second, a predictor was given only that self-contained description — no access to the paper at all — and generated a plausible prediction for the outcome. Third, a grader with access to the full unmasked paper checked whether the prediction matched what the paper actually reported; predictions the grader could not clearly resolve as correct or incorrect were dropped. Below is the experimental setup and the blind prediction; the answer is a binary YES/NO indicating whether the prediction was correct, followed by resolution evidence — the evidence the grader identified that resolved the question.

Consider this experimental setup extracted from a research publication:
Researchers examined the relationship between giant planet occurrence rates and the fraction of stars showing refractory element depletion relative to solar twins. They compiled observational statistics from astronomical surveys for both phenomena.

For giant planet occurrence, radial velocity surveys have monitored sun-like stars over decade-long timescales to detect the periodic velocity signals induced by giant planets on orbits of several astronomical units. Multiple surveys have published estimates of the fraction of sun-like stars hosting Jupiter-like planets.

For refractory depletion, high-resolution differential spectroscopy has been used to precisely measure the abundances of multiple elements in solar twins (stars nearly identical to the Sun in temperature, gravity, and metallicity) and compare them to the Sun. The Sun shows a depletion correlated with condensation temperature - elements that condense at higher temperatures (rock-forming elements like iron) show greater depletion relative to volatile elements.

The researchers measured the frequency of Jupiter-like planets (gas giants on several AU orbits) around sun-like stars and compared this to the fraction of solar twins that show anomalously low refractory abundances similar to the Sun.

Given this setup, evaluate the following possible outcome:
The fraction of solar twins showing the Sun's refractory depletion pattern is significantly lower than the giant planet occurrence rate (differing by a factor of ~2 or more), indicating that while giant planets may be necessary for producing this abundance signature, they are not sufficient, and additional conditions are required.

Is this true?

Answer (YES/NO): NO